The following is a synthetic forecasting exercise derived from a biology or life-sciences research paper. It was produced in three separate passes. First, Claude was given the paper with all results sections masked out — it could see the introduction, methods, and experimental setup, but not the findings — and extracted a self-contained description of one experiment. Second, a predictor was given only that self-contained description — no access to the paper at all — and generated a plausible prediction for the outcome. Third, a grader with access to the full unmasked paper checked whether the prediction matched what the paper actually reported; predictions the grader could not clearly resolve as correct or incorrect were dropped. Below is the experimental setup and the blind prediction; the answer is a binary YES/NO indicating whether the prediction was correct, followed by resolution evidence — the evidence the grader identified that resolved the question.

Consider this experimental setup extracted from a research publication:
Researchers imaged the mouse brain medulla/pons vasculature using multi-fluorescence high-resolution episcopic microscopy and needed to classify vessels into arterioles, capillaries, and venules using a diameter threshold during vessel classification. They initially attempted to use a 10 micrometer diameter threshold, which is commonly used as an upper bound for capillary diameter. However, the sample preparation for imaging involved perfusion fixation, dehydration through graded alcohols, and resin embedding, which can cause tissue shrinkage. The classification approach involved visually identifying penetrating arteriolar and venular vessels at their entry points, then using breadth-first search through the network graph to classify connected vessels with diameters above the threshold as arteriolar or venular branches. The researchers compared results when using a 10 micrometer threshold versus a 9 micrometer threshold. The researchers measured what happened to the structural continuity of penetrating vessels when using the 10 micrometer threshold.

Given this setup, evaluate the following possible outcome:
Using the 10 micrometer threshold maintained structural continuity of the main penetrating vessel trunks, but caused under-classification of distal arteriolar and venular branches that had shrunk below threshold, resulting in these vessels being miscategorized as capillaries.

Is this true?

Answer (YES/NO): NO